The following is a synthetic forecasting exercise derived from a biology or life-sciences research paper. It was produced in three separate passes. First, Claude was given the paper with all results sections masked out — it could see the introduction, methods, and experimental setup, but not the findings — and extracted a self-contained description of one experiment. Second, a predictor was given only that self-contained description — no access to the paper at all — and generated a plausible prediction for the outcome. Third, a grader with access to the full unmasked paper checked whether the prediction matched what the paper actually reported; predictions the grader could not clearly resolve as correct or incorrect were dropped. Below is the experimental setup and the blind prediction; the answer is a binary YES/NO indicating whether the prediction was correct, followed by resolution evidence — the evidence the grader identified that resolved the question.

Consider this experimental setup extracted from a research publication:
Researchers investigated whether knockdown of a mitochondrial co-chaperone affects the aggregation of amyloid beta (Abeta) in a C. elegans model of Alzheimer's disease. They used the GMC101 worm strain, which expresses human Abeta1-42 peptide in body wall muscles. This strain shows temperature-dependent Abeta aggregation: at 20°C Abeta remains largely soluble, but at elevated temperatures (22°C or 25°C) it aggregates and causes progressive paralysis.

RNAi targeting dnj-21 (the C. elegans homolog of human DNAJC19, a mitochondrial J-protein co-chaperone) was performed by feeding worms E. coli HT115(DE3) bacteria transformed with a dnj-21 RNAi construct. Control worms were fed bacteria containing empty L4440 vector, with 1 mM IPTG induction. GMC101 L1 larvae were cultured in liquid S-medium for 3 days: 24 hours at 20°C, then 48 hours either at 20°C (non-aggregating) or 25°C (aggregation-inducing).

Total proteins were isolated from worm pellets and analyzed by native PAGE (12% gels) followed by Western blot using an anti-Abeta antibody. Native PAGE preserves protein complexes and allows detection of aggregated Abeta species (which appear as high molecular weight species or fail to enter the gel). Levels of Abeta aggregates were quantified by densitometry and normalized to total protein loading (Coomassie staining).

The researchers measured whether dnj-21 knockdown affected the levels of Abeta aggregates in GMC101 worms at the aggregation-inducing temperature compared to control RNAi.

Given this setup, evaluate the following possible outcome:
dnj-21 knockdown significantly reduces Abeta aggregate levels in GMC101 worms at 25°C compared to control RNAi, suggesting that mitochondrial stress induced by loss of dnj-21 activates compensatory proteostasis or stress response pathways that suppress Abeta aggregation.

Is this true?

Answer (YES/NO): NO